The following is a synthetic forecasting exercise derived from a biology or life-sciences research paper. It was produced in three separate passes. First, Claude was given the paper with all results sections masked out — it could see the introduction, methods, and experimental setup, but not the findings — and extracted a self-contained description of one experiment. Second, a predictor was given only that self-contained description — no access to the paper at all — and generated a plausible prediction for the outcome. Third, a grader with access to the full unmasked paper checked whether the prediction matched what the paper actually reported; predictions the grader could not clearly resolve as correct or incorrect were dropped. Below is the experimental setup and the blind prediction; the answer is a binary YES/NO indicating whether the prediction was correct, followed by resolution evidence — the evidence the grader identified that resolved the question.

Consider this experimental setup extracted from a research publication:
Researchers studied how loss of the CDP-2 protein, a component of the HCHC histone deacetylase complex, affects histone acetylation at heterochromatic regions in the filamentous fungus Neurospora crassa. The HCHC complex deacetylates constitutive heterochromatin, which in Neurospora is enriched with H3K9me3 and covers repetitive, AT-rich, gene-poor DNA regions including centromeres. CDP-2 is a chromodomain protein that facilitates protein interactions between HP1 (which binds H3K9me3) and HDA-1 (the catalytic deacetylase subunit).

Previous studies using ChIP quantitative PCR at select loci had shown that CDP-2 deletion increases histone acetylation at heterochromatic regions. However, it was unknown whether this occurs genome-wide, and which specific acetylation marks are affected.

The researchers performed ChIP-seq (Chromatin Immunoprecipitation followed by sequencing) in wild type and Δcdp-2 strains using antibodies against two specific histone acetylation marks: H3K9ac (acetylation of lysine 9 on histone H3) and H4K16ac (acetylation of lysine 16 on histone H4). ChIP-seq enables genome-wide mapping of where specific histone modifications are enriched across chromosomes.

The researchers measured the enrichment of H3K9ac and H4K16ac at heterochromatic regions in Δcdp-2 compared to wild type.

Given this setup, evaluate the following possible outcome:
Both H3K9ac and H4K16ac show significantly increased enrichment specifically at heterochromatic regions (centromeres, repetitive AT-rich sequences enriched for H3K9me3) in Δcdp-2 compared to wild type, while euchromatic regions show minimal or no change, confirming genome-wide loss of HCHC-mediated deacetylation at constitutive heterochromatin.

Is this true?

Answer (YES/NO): NO